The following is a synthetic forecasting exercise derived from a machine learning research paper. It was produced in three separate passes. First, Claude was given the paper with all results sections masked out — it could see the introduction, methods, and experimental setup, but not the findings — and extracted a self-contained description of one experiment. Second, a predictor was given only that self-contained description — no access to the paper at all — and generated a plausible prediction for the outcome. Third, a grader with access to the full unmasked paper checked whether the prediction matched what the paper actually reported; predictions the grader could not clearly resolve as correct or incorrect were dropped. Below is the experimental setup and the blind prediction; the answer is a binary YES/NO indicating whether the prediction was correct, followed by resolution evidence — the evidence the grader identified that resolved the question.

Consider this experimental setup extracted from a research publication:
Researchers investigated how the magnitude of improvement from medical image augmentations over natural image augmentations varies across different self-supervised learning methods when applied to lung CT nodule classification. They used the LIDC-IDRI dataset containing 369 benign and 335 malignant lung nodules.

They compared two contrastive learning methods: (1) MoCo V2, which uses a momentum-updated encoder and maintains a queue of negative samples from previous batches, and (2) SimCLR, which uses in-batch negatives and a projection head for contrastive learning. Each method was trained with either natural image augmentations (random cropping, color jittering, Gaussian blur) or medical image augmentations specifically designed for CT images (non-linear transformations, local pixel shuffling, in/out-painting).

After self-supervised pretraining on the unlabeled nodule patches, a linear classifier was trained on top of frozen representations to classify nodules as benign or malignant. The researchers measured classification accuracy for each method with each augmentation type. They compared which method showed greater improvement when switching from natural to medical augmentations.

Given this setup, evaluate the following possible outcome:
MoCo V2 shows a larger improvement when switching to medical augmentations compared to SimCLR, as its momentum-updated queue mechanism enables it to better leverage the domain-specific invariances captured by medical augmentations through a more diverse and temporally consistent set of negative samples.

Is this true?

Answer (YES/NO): YES